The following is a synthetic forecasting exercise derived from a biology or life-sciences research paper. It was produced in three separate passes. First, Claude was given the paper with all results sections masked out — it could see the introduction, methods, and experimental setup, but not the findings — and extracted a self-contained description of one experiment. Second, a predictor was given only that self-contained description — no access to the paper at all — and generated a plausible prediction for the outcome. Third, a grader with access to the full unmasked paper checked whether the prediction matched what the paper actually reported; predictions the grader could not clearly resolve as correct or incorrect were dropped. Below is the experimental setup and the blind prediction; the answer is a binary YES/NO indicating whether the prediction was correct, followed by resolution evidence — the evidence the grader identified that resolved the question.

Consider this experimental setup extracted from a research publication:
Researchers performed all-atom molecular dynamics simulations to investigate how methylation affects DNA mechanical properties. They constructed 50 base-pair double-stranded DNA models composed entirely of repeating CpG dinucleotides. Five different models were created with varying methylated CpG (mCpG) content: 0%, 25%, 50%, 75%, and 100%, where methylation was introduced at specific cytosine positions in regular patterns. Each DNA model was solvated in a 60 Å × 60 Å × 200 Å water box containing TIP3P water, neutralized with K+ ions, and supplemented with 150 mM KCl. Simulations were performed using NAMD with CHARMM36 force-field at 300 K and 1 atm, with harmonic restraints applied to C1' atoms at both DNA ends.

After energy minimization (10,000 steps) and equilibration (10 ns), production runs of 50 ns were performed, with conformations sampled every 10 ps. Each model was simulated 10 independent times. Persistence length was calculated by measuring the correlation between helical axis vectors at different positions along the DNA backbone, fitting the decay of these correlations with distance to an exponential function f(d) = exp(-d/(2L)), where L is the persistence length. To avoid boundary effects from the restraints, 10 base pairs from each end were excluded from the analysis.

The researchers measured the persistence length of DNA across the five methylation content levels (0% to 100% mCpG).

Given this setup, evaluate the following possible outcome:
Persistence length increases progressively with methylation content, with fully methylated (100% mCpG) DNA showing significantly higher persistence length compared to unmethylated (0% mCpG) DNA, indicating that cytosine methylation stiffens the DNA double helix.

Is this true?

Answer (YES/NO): YES